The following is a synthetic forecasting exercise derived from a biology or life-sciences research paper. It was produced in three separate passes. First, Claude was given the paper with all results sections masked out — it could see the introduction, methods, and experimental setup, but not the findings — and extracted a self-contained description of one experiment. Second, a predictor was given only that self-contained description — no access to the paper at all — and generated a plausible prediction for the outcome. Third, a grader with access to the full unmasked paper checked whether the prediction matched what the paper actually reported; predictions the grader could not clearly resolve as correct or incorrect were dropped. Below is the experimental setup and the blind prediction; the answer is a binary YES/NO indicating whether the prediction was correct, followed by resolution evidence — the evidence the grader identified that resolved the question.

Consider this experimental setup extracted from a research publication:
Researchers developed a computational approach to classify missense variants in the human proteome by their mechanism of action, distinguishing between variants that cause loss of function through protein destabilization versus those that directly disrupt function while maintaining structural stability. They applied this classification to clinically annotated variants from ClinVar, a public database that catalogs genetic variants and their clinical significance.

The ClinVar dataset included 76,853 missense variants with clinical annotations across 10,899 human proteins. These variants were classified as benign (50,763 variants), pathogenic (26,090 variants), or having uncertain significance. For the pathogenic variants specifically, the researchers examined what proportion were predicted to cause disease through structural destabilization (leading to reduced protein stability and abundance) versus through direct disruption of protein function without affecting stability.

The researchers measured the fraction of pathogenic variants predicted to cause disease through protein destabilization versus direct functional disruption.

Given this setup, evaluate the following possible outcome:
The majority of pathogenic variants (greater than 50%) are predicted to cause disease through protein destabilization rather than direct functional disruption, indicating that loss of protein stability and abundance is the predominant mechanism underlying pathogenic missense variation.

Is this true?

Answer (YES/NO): NO